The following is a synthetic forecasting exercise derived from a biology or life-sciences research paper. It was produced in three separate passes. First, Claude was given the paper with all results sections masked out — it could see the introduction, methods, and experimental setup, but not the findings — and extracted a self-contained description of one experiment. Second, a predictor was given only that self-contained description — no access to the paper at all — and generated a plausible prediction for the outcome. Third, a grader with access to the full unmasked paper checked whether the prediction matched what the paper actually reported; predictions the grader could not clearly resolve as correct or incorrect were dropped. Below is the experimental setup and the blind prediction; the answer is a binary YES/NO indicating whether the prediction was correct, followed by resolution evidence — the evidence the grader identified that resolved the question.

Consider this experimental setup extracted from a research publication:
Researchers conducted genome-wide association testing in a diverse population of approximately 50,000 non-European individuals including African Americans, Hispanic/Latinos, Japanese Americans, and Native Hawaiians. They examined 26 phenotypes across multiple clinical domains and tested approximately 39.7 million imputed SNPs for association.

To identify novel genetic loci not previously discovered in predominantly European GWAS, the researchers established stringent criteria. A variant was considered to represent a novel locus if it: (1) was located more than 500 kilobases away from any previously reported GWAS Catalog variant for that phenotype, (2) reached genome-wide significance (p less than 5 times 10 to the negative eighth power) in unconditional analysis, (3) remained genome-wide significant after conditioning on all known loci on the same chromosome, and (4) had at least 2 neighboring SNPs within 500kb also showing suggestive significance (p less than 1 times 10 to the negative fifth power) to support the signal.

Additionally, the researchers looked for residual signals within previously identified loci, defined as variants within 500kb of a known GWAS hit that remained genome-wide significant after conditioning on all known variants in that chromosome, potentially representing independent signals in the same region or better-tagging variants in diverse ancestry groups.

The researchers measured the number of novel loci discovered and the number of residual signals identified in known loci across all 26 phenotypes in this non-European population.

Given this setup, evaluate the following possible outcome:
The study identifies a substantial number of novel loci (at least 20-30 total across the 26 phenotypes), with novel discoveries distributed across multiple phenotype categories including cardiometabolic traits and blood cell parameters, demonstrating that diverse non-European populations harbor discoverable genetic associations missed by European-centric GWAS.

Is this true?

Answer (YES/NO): YES